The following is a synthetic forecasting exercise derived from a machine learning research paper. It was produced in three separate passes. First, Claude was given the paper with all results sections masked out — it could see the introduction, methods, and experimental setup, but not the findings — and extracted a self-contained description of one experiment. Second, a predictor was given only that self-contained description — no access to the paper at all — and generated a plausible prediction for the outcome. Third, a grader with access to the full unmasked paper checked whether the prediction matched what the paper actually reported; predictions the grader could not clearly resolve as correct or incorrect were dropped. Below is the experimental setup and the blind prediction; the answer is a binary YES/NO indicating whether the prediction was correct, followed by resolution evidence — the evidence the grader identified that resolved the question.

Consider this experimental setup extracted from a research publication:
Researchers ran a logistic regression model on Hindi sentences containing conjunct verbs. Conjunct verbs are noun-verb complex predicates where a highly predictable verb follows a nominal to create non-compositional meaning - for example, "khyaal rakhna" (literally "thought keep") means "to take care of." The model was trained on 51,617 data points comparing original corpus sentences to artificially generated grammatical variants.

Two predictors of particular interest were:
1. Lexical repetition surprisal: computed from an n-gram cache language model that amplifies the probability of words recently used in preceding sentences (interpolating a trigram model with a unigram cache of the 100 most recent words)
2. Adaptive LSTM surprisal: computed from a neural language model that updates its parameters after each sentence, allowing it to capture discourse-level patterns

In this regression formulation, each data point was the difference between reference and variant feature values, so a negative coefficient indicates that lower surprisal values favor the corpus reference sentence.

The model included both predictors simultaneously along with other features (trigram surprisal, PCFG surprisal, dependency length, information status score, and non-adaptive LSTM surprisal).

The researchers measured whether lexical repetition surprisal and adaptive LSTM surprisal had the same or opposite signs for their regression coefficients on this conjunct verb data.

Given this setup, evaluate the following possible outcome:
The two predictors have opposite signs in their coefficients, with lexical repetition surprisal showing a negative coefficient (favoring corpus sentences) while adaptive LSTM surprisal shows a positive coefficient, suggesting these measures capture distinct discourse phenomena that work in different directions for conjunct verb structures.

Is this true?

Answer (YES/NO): NO